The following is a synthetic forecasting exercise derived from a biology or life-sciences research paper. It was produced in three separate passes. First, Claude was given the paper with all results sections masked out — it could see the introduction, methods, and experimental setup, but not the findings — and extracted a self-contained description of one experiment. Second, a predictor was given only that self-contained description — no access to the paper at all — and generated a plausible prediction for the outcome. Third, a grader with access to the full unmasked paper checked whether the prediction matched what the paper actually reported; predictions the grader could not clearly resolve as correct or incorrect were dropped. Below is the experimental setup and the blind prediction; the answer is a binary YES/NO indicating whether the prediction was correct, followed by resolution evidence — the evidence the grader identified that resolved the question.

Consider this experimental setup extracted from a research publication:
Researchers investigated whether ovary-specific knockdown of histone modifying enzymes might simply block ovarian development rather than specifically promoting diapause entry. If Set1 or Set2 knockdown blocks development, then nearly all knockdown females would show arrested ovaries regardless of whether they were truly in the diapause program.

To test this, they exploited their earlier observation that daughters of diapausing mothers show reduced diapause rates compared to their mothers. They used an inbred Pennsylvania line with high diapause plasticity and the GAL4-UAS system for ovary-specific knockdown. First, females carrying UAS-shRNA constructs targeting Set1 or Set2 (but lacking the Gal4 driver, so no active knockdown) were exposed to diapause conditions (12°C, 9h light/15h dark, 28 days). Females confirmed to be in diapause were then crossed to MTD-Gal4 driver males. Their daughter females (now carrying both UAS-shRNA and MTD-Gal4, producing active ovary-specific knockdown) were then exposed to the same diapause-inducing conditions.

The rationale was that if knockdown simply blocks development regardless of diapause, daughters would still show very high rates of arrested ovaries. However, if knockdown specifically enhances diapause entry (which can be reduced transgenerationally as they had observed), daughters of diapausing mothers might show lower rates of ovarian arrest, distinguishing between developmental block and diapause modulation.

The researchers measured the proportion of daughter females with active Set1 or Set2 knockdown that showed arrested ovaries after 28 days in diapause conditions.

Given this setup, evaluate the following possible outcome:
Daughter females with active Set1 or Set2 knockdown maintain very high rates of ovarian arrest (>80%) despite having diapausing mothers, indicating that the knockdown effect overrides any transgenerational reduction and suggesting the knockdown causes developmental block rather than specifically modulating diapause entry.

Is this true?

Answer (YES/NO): NO